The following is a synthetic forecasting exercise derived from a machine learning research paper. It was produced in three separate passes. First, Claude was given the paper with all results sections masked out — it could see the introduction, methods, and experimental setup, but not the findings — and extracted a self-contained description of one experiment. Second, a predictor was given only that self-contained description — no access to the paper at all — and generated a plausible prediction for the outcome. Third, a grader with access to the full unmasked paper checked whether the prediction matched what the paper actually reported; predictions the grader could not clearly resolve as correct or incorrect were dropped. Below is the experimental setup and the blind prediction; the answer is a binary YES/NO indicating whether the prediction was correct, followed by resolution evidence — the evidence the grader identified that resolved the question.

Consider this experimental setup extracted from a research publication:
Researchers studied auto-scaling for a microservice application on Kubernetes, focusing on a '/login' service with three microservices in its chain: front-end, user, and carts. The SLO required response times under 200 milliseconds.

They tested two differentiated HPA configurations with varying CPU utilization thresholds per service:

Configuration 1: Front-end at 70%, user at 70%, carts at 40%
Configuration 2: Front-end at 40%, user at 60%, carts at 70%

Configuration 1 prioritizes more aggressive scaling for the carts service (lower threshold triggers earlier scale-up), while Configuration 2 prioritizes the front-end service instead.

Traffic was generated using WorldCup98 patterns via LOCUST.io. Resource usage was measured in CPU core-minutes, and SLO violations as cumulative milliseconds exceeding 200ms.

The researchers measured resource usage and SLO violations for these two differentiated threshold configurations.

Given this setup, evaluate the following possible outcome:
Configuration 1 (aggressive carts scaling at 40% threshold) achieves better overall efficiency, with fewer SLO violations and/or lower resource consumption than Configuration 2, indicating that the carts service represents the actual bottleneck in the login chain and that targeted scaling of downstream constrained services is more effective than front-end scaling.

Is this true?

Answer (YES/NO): NO